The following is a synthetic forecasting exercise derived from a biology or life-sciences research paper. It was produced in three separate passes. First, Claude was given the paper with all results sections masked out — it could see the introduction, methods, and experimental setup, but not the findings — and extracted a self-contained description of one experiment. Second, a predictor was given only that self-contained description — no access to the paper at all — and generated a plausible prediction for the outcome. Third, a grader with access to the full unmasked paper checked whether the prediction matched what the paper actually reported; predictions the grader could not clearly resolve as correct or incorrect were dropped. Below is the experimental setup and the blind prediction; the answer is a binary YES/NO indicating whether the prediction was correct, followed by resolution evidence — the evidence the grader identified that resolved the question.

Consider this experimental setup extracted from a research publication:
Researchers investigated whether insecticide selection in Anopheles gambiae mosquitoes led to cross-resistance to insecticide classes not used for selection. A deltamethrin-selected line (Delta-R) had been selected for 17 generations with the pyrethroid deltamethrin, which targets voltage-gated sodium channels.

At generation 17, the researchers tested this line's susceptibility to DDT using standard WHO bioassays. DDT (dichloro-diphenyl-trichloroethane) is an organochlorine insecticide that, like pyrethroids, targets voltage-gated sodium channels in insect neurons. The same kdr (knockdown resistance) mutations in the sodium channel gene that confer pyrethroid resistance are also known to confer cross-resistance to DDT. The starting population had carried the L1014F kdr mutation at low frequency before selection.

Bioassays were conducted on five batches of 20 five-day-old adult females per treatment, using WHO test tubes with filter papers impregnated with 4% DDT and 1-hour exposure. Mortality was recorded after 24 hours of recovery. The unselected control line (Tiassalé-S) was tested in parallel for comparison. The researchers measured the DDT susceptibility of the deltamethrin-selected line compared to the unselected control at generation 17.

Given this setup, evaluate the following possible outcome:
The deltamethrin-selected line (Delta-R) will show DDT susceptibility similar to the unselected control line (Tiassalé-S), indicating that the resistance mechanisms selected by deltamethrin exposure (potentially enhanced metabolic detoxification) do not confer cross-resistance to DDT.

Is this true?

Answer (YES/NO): NO